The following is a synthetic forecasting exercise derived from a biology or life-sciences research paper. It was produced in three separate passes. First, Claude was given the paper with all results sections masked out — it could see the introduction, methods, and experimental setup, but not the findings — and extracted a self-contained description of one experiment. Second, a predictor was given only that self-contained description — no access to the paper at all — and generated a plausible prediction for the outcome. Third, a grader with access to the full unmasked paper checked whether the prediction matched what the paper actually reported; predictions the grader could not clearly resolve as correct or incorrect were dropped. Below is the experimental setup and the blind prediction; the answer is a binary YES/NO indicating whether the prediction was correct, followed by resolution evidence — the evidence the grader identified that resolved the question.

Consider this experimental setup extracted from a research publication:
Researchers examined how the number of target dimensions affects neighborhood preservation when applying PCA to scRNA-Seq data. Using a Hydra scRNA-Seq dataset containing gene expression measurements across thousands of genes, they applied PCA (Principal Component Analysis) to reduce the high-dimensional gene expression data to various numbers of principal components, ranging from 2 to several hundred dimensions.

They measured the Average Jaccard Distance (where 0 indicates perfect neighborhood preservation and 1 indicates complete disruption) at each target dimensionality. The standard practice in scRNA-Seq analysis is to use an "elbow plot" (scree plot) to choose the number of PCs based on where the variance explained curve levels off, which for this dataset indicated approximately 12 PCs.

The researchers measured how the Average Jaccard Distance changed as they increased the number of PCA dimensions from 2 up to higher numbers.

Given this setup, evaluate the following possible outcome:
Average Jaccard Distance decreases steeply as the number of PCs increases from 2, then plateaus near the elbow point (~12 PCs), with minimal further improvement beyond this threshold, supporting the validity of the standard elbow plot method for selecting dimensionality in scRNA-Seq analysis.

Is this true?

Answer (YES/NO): NO